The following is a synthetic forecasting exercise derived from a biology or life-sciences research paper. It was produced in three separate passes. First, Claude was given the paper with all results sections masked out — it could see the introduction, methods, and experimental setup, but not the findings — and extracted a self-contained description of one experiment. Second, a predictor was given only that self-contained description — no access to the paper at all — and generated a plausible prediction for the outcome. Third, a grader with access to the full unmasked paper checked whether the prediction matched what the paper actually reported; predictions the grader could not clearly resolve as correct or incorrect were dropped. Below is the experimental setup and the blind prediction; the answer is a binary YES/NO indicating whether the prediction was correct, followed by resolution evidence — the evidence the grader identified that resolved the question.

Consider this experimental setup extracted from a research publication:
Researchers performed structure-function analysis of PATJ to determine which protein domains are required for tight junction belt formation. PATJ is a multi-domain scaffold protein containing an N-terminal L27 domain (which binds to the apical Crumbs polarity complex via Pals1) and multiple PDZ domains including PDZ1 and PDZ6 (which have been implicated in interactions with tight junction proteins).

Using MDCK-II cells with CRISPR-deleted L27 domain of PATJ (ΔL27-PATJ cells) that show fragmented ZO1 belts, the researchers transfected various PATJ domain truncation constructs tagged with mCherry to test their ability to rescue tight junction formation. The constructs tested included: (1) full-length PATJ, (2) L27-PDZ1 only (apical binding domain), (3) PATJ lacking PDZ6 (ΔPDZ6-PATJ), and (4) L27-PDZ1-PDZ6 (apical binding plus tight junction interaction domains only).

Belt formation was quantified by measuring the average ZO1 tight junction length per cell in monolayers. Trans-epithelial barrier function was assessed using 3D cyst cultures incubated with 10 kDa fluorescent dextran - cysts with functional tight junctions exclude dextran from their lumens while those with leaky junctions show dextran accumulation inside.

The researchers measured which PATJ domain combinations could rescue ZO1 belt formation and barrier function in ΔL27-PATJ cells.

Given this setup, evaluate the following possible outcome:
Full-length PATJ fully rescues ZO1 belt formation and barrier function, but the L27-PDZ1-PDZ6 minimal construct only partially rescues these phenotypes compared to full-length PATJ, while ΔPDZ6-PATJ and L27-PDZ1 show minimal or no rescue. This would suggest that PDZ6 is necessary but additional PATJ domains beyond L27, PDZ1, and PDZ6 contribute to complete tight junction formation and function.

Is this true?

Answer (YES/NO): NO